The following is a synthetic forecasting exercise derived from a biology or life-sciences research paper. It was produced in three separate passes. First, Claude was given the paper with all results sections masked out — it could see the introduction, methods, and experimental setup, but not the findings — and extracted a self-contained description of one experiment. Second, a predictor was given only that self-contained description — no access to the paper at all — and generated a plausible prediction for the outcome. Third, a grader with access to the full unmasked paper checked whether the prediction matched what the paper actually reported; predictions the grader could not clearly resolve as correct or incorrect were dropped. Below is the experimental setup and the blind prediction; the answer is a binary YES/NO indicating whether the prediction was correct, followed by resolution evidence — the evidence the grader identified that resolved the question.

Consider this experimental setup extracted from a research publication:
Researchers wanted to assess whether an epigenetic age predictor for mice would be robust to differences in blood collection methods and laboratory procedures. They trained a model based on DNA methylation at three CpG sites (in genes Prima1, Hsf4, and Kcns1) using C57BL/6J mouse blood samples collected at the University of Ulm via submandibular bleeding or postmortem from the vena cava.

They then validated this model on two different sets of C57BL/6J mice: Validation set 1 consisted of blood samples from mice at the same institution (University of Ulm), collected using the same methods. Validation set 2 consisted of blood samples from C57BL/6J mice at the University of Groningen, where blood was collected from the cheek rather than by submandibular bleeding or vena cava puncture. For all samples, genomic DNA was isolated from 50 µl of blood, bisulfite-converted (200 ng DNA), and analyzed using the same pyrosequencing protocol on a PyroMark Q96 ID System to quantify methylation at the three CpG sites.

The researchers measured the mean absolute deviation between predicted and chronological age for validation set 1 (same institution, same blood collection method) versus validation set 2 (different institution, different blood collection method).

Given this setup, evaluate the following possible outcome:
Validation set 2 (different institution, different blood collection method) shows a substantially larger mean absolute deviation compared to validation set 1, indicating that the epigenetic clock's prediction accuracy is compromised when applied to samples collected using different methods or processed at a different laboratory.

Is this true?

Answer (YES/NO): NO